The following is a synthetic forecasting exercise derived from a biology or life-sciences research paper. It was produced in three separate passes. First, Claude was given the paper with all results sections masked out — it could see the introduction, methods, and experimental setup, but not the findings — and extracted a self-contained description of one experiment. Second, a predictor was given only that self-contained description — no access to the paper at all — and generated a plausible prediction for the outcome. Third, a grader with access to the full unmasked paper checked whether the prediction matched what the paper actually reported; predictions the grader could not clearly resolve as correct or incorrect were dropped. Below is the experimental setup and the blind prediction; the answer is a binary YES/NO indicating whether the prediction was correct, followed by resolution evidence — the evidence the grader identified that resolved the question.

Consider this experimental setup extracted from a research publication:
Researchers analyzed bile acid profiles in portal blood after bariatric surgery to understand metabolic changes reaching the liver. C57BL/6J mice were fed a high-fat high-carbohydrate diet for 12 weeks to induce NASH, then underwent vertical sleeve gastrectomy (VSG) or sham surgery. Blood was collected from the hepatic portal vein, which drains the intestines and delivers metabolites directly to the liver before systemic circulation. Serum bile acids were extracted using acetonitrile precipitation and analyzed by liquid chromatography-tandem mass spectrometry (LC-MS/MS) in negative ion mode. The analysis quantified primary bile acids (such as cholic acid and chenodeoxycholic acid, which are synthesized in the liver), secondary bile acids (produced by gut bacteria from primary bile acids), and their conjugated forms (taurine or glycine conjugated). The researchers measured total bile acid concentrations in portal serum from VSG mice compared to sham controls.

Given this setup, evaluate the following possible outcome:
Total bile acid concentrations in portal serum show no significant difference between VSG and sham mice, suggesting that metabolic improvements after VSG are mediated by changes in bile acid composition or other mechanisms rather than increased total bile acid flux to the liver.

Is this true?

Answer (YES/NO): NO